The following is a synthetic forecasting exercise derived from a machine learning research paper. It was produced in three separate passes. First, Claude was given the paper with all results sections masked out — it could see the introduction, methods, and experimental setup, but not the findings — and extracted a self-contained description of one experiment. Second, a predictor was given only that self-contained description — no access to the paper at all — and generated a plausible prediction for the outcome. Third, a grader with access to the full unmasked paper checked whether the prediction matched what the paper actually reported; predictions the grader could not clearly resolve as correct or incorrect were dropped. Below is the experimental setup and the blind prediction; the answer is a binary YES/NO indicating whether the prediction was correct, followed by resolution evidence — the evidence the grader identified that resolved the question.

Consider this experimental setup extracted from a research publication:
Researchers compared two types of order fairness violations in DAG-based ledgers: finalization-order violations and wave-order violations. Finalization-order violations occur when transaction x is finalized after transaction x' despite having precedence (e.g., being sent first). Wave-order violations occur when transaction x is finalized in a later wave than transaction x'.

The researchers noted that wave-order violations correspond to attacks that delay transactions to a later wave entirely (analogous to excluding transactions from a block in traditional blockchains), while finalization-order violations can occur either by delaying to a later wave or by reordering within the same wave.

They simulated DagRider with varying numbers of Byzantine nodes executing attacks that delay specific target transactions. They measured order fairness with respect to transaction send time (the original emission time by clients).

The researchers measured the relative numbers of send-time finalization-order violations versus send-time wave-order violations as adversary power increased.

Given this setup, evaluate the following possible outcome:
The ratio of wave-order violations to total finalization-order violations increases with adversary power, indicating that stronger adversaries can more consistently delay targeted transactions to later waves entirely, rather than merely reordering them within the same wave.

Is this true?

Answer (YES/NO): YES